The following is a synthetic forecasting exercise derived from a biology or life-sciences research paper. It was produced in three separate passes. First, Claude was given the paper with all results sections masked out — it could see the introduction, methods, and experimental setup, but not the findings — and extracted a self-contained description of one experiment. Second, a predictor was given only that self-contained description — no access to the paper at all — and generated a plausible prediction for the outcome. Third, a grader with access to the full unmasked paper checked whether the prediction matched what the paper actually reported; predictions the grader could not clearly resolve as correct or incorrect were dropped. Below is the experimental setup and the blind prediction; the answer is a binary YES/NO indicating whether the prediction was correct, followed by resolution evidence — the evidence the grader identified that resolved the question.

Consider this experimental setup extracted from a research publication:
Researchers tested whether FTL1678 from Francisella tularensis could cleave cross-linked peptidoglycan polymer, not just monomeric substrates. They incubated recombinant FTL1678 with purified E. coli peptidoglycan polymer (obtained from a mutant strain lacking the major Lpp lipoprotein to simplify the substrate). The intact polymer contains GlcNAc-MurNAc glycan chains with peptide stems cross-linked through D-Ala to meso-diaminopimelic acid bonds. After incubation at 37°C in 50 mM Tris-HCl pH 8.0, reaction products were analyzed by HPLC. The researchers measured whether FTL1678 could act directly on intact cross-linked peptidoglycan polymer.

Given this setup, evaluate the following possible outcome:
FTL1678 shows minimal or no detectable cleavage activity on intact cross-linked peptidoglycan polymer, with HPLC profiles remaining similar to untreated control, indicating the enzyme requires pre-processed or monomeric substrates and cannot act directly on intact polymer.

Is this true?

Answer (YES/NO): YES